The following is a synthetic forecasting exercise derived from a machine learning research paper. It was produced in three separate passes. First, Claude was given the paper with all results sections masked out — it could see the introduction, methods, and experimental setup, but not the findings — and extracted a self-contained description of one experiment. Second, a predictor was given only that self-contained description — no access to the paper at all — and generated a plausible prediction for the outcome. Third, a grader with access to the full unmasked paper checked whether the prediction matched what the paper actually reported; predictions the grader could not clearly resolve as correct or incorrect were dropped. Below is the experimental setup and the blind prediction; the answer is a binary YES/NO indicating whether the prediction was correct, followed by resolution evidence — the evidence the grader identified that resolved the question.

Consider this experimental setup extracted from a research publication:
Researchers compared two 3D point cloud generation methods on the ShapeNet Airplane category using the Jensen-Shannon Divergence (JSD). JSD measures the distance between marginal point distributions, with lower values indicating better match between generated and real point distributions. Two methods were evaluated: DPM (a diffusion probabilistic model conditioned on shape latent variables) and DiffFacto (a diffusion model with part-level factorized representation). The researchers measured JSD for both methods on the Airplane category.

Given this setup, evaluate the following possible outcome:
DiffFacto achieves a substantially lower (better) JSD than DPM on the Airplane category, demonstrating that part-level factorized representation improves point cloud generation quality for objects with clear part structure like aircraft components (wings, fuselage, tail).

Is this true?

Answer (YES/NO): NO